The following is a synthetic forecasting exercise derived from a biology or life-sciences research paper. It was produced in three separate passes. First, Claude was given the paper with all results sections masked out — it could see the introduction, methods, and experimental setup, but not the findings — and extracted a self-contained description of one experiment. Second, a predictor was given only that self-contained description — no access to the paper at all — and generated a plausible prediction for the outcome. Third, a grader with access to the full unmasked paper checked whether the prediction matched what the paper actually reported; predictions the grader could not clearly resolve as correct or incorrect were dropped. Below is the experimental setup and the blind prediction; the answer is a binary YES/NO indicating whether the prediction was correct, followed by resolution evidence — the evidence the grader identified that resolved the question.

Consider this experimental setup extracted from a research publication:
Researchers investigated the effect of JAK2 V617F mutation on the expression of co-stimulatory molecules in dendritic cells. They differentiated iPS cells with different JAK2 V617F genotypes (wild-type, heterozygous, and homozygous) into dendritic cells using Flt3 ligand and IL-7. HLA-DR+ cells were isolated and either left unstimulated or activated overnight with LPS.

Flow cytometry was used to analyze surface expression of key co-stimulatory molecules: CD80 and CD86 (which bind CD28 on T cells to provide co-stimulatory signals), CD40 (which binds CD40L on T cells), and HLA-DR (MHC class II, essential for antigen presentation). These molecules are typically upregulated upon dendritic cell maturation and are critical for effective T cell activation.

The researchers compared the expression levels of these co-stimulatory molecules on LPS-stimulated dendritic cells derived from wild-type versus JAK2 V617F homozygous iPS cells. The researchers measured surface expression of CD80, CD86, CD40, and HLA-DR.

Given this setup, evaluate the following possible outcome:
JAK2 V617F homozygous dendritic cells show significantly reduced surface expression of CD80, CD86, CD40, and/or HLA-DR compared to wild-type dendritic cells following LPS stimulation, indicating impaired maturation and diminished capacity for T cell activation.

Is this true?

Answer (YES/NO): NO